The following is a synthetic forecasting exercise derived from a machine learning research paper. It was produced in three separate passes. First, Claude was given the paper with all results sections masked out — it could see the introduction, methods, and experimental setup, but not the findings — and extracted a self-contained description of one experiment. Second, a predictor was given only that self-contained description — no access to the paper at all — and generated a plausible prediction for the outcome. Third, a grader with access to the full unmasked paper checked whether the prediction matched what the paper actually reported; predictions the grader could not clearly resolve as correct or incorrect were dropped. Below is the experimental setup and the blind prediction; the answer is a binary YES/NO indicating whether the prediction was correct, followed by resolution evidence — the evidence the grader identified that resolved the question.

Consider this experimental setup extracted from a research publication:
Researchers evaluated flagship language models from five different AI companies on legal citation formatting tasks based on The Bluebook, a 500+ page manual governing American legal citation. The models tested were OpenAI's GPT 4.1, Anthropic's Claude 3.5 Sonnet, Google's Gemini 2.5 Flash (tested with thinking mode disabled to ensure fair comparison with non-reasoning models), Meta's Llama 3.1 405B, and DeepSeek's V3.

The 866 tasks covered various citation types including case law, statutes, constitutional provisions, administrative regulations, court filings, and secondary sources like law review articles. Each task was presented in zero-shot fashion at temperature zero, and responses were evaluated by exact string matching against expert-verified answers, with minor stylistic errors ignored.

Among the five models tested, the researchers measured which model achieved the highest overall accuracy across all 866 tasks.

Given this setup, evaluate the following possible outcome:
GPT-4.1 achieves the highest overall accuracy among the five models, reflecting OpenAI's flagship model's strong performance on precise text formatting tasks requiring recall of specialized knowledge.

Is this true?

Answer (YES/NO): YES